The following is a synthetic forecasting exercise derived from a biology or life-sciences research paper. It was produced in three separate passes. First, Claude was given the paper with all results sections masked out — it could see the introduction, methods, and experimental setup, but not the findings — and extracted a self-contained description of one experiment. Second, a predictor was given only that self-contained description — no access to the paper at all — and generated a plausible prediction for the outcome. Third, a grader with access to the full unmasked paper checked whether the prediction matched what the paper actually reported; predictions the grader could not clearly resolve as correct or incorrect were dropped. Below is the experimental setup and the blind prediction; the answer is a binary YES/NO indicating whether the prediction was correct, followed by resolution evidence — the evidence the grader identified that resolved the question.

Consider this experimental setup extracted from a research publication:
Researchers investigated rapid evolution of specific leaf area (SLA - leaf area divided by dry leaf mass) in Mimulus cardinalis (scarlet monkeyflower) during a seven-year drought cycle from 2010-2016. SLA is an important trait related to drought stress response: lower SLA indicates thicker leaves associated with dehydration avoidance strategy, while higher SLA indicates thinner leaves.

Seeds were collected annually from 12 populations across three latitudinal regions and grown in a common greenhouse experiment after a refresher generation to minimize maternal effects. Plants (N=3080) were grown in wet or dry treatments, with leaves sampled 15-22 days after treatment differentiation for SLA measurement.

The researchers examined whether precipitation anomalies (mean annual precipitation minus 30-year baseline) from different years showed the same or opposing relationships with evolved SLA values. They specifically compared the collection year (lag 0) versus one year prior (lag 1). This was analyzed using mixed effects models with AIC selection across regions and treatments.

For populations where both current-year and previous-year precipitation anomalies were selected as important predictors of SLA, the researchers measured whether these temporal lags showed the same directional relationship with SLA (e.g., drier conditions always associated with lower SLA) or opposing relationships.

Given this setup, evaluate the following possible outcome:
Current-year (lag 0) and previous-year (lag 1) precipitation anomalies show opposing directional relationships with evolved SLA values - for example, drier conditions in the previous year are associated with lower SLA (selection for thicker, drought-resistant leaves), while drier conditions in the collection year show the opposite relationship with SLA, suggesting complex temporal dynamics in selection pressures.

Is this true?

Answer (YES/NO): NO